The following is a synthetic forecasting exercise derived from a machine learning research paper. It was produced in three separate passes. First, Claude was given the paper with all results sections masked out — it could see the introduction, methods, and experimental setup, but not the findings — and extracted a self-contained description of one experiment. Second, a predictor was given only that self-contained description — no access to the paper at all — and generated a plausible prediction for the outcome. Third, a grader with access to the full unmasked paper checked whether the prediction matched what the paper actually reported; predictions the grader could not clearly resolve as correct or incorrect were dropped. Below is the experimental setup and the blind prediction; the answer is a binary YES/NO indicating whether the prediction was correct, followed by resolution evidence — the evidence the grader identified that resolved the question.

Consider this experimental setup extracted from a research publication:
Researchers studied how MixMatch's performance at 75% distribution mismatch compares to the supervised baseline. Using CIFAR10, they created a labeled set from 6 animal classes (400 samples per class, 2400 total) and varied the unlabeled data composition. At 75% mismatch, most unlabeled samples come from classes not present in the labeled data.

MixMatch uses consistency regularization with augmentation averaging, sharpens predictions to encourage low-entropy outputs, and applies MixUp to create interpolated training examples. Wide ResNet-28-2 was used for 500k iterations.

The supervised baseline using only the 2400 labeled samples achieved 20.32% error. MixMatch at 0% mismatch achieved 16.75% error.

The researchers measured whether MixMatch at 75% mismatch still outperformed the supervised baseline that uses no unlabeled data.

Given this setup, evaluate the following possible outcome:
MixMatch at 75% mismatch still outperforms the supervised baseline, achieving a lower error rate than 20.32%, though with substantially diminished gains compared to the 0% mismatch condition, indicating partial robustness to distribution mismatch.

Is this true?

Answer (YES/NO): NO